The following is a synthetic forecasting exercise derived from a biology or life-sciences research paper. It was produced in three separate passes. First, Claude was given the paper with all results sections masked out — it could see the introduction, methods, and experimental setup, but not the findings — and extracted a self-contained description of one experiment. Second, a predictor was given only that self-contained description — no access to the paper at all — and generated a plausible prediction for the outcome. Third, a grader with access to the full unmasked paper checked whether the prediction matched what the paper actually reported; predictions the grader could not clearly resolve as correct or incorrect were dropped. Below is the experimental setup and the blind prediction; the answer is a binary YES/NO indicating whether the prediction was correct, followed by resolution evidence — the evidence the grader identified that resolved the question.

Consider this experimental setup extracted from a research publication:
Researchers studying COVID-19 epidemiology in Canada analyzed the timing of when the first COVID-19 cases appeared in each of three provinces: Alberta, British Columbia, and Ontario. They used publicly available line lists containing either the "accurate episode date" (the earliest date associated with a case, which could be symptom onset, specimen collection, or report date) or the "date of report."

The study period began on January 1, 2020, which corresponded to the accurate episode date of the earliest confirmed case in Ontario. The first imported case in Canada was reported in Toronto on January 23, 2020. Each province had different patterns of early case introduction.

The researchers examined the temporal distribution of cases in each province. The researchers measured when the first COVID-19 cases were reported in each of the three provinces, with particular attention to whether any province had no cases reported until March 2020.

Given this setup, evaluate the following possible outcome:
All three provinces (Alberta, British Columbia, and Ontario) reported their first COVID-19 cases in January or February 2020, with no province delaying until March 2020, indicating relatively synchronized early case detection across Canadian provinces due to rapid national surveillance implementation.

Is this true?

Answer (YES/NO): NO